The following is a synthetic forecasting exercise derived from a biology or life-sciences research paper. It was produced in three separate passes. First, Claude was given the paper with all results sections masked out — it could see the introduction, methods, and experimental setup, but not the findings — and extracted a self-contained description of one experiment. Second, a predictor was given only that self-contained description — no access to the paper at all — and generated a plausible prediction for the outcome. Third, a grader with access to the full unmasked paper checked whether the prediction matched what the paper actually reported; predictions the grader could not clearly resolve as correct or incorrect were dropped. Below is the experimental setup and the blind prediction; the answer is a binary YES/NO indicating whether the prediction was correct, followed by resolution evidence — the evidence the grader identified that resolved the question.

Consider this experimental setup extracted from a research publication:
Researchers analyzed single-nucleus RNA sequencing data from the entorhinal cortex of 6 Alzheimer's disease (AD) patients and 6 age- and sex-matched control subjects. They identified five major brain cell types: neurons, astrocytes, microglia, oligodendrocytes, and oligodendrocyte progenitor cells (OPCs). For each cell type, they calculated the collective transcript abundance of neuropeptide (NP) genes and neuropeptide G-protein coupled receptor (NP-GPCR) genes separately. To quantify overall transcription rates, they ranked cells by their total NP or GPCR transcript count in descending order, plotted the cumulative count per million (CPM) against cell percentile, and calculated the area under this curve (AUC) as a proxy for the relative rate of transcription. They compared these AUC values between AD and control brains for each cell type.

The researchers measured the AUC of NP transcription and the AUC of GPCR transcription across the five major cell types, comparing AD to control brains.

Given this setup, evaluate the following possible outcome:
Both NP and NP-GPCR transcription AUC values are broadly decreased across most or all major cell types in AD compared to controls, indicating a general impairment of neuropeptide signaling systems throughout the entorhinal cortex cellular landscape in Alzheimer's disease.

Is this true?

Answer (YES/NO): NO